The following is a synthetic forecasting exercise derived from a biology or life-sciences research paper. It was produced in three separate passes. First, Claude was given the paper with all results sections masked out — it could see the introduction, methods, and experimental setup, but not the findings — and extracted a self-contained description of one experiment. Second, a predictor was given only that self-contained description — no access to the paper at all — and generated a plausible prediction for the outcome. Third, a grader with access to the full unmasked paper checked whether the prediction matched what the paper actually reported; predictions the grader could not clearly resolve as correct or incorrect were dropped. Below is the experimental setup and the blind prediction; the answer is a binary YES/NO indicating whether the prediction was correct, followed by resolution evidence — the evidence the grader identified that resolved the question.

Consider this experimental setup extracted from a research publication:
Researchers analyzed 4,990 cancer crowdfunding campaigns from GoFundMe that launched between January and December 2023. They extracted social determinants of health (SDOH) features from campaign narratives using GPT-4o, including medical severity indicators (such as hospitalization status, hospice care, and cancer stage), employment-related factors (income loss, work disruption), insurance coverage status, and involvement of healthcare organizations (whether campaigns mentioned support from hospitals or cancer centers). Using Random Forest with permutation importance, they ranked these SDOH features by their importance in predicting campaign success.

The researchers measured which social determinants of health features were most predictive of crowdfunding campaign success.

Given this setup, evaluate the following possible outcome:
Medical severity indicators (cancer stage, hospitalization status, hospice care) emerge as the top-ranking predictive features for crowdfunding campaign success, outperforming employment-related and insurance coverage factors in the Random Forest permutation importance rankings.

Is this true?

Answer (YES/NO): NO